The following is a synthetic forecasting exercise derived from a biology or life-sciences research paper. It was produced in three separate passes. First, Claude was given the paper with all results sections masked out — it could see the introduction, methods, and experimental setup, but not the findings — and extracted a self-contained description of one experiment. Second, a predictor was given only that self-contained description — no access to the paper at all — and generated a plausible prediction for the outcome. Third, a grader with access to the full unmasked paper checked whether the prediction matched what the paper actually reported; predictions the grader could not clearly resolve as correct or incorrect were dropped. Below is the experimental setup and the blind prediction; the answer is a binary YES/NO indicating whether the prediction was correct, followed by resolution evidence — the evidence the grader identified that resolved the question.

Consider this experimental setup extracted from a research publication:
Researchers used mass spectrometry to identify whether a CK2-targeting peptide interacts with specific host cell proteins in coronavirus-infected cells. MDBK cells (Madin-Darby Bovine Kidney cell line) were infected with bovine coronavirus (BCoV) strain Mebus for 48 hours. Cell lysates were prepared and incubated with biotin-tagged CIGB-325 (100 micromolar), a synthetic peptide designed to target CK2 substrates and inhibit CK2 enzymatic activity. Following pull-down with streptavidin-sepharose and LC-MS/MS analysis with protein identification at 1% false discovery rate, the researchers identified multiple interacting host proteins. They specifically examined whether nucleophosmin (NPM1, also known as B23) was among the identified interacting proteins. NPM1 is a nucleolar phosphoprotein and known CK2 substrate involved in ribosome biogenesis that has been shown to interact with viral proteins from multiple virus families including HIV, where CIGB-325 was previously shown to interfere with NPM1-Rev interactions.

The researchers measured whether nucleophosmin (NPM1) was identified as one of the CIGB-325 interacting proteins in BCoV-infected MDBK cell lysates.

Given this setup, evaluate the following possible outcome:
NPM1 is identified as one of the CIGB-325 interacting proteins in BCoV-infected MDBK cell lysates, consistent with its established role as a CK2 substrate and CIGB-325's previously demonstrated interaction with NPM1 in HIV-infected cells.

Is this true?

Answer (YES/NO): YES